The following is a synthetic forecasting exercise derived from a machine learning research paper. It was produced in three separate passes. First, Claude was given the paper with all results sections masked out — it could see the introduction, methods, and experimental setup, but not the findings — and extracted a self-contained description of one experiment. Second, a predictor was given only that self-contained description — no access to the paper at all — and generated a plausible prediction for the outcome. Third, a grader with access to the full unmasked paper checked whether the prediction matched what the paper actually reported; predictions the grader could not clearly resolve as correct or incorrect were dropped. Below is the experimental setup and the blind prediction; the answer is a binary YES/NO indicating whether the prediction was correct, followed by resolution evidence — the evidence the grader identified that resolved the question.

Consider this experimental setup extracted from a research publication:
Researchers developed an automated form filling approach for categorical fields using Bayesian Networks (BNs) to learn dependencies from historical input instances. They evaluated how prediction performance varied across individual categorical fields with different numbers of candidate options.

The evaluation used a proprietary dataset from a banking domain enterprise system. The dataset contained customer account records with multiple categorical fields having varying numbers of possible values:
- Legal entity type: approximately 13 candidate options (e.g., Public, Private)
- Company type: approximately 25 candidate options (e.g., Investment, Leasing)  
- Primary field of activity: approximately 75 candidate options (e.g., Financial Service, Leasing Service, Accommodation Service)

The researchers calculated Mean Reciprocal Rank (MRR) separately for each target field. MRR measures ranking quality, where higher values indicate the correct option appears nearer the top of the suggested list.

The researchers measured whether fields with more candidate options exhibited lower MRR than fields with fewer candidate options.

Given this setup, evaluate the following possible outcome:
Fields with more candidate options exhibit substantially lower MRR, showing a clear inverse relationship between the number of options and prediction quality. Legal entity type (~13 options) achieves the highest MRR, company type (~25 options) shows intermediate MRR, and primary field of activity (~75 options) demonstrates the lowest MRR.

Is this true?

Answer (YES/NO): NO